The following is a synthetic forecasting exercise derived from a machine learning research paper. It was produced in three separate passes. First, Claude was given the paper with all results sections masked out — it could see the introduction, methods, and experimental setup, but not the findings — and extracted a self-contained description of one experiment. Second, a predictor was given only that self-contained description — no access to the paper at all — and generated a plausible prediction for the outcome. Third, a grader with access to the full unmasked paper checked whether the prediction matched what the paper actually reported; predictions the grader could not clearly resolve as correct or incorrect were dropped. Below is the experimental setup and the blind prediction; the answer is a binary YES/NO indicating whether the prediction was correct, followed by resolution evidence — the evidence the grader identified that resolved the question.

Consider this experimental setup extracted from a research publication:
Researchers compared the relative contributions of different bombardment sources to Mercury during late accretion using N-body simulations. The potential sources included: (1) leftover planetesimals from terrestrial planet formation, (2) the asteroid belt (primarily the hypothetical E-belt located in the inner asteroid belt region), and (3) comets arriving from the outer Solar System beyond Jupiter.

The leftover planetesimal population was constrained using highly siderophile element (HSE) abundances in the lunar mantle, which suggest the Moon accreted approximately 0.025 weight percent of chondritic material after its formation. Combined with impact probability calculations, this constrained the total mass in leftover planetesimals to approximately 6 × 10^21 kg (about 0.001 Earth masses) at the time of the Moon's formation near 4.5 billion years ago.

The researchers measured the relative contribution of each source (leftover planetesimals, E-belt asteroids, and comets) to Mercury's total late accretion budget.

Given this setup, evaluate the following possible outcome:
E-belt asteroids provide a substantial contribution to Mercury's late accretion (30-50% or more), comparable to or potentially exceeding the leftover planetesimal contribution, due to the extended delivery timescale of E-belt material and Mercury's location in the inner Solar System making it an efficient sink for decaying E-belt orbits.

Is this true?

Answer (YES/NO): NO